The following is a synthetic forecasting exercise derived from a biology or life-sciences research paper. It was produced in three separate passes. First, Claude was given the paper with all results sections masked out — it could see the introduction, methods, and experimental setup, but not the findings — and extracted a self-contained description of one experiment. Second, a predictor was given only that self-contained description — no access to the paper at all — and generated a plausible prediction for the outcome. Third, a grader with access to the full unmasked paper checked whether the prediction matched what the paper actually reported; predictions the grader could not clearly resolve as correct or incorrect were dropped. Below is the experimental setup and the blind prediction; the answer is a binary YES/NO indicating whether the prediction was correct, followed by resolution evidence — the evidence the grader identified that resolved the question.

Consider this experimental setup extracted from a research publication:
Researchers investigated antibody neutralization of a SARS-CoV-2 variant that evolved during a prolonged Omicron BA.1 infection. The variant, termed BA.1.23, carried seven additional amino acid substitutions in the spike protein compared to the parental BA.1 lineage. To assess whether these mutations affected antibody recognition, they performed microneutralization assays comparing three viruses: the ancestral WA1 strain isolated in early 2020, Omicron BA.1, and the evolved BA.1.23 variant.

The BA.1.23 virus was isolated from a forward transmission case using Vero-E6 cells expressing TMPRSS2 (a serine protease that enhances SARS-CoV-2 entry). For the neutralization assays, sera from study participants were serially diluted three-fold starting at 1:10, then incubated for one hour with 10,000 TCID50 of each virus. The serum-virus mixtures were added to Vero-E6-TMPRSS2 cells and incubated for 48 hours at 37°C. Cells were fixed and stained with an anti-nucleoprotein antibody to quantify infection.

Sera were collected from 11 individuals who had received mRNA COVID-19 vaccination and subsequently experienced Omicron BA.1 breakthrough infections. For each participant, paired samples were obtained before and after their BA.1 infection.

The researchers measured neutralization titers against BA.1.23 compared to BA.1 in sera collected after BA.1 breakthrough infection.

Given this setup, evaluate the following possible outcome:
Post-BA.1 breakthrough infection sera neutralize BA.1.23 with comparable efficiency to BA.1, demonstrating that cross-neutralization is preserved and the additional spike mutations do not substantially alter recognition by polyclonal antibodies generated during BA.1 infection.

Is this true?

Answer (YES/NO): NO